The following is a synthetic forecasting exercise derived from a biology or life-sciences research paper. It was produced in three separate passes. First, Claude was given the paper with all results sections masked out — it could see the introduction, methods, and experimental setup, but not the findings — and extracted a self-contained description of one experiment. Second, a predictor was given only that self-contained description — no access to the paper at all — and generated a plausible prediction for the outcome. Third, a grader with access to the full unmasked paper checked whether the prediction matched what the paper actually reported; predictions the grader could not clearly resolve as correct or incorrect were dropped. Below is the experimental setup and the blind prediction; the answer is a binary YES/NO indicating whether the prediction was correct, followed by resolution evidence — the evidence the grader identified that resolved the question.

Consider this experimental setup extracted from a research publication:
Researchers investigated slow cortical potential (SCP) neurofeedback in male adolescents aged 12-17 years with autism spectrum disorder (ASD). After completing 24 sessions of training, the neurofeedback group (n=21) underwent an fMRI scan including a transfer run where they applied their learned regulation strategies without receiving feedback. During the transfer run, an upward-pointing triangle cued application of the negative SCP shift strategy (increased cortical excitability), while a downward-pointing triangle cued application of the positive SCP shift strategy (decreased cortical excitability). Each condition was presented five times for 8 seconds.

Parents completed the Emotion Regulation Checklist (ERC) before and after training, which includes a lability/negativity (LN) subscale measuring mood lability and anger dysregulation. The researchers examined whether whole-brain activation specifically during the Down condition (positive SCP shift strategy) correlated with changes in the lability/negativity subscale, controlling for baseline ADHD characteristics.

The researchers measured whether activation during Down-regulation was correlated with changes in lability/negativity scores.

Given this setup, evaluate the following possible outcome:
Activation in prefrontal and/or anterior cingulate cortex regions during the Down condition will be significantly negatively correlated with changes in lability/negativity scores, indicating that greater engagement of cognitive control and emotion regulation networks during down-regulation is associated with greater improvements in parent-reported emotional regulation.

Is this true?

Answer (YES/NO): NO